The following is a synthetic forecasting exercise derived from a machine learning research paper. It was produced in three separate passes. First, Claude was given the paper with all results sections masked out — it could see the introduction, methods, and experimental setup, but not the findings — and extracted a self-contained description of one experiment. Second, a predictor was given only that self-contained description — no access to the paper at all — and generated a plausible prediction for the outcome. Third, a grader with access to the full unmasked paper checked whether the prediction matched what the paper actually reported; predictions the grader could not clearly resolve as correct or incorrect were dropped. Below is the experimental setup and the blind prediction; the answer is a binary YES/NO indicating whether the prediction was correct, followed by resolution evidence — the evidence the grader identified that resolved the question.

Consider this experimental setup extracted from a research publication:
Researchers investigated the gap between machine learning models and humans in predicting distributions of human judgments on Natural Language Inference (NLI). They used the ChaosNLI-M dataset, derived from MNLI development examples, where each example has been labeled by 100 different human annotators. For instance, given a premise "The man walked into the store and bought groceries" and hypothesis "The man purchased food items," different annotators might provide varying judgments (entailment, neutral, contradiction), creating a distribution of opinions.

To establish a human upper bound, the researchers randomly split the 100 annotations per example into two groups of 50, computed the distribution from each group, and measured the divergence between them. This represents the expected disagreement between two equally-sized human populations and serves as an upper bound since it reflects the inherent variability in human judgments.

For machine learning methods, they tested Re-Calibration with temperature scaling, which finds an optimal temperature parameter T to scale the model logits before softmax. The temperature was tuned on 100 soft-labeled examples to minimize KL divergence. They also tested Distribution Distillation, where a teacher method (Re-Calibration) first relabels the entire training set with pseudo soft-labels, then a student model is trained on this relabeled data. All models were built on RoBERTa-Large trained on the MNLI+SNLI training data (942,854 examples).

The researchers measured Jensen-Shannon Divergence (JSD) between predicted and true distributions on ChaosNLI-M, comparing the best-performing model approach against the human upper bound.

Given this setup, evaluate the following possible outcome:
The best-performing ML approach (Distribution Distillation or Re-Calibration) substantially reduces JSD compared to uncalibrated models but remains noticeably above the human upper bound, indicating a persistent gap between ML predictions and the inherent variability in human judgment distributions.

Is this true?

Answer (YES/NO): YES